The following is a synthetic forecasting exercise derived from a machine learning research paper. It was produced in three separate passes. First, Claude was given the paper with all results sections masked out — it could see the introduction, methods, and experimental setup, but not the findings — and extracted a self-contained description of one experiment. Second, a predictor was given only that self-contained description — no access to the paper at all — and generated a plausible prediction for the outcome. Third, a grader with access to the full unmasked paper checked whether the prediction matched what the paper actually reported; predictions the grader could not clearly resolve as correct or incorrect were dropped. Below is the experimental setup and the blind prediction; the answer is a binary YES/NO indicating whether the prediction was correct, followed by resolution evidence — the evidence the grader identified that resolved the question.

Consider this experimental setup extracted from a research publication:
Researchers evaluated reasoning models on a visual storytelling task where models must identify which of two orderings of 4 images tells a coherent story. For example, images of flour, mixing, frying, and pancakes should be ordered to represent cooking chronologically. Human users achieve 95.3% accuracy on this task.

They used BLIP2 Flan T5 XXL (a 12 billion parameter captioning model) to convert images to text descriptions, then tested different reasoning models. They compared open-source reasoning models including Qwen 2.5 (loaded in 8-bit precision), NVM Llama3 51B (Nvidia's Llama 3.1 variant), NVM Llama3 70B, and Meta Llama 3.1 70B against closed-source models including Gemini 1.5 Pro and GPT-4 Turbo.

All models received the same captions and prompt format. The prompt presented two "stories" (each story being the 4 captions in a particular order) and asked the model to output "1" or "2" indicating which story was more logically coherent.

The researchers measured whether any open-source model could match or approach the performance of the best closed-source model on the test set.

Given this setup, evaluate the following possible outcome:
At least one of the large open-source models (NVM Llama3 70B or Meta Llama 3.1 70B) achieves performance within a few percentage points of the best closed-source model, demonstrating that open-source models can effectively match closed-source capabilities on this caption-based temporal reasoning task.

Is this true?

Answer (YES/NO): NO